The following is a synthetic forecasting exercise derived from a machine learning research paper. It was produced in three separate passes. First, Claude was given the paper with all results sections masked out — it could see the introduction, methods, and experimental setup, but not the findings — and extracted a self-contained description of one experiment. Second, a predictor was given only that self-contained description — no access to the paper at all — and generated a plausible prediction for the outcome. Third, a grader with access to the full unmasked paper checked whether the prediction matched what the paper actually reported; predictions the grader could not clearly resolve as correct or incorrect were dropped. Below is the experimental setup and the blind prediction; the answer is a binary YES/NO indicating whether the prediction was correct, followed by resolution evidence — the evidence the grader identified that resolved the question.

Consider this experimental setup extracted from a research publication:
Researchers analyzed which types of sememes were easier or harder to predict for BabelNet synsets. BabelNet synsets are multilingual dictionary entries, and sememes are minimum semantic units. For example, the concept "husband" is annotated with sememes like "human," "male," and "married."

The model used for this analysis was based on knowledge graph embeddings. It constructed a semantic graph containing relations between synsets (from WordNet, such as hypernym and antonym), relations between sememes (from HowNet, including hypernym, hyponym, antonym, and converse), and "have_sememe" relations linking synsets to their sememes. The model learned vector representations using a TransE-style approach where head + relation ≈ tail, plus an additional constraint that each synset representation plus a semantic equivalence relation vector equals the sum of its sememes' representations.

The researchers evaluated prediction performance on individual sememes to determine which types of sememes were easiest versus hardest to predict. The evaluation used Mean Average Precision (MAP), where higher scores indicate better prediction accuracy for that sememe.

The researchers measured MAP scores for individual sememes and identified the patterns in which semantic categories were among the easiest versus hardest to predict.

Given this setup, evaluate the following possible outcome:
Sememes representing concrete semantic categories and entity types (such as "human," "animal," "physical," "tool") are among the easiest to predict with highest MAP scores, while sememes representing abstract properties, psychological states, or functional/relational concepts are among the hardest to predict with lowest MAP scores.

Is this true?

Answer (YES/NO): NO